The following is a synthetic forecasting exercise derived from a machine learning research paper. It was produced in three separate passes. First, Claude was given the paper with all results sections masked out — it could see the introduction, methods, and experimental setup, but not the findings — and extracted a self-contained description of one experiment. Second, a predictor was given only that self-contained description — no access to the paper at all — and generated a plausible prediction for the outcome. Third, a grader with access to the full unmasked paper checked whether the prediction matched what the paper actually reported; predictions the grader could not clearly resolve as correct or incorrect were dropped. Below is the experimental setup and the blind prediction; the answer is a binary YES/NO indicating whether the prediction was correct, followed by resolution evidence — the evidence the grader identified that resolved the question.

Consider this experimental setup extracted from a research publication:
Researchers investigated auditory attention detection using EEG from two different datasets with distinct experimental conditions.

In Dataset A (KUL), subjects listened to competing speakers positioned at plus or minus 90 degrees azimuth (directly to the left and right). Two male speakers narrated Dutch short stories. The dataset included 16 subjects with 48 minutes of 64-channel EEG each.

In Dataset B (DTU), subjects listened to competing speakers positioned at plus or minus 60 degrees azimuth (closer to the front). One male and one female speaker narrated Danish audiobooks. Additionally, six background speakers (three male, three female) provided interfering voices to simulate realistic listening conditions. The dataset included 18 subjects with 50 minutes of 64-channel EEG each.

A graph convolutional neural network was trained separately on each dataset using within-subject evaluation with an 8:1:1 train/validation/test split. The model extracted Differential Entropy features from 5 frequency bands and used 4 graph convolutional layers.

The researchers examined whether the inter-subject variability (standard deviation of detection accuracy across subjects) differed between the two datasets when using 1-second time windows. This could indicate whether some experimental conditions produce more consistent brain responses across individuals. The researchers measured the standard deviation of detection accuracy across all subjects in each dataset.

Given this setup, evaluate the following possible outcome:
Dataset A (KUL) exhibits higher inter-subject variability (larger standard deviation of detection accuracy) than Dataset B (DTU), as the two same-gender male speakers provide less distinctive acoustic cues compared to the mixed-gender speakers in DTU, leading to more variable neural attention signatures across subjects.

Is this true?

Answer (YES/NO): YES